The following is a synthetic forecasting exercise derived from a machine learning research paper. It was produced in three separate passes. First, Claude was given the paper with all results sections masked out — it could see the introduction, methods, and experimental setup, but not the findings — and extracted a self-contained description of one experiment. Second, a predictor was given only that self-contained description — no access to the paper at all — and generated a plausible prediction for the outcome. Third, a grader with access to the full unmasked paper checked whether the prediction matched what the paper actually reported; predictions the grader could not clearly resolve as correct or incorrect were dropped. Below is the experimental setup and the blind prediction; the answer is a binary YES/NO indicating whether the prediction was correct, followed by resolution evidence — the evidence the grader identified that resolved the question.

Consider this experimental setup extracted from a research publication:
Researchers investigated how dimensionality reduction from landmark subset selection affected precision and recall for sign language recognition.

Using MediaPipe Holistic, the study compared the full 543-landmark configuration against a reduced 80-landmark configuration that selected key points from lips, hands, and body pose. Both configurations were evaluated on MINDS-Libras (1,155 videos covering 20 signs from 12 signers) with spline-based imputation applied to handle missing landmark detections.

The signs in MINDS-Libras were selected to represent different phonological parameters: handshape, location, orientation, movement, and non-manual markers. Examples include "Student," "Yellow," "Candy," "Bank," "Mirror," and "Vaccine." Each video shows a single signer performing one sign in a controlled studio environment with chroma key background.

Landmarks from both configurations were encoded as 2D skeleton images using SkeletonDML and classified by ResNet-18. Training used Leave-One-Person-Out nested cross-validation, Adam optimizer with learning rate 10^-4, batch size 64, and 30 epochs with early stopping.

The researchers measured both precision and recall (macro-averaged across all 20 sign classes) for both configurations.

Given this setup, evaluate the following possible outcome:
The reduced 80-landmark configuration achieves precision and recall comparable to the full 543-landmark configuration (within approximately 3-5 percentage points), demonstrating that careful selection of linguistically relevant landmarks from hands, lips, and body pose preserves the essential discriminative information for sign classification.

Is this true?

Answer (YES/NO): NO